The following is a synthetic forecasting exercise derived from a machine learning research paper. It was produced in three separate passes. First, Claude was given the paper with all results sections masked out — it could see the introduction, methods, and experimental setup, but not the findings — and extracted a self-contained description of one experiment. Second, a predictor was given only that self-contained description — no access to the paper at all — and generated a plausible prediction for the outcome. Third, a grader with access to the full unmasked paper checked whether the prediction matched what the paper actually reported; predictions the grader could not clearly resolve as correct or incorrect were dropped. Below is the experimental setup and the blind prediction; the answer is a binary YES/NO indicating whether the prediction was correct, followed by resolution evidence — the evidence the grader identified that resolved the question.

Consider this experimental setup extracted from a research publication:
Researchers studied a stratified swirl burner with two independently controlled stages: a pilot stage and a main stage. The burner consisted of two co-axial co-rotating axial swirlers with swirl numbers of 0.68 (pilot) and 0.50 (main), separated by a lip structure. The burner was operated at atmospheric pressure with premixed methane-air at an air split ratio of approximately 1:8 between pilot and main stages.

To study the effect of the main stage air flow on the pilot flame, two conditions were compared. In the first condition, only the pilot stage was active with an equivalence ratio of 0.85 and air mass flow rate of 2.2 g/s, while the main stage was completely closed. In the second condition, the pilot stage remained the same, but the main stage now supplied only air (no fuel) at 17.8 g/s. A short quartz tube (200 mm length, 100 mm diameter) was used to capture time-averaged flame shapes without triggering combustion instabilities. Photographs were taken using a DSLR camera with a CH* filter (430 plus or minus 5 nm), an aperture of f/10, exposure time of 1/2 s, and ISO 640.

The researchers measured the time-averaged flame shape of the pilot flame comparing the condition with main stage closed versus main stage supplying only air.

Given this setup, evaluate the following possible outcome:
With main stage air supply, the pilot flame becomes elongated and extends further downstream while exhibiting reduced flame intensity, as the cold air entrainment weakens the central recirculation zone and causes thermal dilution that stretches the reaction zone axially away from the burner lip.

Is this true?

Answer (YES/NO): NO